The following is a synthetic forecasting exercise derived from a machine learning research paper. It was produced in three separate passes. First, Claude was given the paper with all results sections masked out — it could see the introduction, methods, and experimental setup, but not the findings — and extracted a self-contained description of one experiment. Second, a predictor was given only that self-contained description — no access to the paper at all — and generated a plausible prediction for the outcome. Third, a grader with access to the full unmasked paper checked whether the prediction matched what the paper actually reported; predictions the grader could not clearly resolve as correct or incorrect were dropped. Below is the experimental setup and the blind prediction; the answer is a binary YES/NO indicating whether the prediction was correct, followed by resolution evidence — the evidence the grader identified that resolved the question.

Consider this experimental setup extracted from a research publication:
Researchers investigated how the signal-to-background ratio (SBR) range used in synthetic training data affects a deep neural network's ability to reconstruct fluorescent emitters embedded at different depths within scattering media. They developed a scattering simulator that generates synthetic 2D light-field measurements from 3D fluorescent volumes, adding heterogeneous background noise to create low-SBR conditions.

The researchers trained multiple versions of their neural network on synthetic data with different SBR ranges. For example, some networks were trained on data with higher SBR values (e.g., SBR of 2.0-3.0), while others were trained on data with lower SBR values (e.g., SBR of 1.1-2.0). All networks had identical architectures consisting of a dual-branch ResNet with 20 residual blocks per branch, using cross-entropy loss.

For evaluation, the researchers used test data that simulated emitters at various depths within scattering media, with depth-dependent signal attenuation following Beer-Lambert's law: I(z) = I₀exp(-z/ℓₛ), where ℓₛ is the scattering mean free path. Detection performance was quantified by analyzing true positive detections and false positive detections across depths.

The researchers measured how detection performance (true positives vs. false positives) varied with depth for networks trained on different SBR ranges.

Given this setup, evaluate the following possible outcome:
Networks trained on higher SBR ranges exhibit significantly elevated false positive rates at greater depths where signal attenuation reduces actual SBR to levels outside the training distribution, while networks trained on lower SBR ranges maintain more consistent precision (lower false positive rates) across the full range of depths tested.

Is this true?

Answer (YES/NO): NO